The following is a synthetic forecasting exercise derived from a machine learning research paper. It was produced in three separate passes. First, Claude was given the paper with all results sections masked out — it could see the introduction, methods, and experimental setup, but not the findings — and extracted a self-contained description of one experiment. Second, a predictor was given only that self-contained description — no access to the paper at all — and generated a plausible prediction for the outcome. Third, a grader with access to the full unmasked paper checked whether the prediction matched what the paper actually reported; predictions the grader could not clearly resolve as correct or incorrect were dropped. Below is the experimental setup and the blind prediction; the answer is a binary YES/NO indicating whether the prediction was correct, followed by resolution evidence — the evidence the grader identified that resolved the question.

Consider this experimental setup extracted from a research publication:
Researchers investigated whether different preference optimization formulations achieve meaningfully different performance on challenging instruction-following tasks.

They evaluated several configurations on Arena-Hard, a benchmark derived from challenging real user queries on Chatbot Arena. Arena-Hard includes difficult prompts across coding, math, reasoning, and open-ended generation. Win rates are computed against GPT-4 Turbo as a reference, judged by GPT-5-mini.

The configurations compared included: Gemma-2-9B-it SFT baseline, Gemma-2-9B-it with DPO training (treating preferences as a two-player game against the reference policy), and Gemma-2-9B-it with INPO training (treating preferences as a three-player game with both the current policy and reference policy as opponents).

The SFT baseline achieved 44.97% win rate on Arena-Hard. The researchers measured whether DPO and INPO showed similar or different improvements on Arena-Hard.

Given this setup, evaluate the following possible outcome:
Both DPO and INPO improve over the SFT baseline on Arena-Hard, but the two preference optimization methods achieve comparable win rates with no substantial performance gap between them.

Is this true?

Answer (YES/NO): NO